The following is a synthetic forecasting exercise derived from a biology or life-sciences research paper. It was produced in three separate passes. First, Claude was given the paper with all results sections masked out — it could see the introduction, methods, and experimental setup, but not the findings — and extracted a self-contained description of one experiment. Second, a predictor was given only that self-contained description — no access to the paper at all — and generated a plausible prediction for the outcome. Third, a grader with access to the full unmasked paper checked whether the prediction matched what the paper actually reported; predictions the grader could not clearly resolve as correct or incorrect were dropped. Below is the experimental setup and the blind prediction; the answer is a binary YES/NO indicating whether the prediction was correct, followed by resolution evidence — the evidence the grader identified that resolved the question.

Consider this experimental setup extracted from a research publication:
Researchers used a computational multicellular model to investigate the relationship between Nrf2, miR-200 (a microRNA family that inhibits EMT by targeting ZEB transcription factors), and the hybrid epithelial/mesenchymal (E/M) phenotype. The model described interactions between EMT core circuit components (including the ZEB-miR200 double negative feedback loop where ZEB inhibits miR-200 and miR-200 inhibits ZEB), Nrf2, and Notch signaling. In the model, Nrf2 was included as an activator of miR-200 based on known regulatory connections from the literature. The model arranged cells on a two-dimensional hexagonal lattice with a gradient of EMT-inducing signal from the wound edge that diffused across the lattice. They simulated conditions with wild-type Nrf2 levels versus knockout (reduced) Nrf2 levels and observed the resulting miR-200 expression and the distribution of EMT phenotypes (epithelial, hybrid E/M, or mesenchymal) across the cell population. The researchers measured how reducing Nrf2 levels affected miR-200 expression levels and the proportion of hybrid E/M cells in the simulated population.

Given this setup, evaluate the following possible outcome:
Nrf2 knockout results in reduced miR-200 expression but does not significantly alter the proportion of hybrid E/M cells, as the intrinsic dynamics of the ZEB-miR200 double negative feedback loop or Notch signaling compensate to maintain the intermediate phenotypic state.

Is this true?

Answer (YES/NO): NO